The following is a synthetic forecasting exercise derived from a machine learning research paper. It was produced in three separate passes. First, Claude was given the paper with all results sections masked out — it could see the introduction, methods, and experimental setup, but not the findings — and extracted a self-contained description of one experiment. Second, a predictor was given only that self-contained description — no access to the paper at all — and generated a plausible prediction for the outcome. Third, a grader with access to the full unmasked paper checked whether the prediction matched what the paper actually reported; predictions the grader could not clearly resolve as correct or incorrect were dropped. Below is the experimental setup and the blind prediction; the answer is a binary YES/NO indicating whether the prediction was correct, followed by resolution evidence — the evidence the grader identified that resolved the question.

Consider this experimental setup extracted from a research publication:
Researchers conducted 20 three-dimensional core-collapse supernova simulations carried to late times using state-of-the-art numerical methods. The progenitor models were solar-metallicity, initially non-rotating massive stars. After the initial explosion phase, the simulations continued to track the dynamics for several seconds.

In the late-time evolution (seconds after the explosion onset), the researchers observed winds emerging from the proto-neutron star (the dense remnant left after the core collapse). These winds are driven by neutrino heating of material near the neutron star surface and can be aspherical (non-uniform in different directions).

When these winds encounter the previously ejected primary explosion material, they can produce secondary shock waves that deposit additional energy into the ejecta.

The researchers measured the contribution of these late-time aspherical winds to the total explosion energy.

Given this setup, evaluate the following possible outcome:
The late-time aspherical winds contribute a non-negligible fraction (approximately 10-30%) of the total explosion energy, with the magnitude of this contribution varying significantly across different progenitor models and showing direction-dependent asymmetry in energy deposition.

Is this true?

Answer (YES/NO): NO